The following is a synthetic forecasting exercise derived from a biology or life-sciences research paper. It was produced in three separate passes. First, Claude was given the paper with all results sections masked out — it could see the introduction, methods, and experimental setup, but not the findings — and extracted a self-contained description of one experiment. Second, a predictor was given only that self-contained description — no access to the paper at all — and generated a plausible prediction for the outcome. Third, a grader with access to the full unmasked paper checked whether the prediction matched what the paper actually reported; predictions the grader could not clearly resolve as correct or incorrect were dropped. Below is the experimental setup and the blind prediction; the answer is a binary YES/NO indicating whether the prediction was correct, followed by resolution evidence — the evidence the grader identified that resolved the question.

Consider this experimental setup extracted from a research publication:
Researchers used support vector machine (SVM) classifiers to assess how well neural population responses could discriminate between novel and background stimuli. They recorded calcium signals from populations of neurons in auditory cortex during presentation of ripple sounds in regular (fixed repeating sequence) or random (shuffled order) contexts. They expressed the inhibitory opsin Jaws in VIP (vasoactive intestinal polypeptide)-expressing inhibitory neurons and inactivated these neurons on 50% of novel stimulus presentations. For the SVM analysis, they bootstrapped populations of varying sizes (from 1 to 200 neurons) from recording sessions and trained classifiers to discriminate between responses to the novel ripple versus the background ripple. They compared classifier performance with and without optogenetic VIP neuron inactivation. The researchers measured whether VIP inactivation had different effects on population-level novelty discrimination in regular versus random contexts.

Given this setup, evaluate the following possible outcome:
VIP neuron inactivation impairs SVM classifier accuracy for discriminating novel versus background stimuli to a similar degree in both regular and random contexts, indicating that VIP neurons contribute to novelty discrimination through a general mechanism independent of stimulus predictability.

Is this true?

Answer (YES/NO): NO